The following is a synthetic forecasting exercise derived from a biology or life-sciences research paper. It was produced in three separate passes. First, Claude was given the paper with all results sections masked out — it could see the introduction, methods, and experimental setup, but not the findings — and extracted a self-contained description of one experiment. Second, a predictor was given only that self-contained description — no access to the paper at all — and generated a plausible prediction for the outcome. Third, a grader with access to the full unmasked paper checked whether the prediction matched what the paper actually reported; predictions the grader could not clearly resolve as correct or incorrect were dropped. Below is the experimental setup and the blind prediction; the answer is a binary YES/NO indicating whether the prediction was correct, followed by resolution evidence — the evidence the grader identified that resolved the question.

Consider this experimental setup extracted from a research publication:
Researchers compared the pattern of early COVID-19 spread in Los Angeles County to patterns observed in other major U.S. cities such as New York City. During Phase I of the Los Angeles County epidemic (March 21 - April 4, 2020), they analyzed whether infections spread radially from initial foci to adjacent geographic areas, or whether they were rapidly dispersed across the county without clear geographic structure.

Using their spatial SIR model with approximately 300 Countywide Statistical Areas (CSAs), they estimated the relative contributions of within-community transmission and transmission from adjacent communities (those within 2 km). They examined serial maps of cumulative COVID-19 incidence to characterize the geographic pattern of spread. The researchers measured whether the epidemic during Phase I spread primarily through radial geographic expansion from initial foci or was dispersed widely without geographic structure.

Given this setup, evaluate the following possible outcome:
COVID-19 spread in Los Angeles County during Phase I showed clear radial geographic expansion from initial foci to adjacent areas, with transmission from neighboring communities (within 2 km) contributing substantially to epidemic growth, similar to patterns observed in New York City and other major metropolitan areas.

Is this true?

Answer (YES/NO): NO